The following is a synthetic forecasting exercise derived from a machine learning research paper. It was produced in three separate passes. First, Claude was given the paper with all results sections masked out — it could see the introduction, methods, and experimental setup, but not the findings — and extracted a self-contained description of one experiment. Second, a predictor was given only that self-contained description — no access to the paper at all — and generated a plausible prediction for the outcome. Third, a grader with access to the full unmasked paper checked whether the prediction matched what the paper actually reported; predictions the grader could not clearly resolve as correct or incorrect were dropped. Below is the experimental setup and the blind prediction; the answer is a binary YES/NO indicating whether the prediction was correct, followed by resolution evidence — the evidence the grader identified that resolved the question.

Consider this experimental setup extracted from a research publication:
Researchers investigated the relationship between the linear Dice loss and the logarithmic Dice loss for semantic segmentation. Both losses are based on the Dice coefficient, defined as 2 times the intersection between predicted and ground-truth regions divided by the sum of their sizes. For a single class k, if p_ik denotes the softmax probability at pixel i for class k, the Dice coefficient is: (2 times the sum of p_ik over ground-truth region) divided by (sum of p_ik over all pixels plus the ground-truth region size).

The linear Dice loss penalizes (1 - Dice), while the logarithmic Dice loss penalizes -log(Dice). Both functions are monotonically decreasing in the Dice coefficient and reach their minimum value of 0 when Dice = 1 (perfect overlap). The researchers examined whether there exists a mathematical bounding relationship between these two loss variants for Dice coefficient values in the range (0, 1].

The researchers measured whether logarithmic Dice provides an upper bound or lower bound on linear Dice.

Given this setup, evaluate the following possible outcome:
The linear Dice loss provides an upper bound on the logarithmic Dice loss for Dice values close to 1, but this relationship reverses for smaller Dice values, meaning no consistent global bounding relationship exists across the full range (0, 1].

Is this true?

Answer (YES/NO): NO